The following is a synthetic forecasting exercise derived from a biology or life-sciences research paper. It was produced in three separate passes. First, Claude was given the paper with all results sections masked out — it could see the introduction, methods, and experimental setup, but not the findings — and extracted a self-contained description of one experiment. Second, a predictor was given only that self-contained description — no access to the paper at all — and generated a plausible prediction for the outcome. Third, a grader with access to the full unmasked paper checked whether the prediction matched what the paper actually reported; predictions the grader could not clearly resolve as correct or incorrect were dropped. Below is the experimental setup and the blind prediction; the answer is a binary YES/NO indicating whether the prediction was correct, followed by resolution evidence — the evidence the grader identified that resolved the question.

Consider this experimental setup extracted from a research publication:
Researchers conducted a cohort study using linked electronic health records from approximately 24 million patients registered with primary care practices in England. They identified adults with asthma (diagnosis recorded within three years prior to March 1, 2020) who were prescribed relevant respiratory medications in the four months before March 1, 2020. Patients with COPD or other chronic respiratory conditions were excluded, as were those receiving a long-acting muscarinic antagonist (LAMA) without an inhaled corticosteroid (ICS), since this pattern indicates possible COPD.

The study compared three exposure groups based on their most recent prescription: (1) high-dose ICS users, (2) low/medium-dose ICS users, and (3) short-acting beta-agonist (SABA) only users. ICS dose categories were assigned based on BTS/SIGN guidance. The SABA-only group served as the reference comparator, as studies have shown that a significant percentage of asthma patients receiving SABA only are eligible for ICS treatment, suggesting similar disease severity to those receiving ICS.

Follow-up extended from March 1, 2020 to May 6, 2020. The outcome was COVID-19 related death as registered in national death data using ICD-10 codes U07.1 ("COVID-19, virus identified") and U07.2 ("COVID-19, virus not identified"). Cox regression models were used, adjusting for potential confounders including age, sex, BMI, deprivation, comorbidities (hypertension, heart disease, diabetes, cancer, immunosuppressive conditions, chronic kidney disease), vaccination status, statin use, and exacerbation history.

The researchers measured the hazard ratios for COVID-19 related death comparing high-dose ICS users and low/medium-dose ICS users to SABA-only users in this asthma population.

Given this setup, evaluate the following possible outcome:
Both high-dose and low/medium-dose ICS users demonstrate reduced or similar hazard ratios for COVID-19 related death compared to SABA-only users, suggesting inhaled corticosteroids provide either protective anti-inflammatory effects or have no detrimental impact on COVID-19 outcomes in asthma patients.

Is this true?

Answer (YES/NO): NO